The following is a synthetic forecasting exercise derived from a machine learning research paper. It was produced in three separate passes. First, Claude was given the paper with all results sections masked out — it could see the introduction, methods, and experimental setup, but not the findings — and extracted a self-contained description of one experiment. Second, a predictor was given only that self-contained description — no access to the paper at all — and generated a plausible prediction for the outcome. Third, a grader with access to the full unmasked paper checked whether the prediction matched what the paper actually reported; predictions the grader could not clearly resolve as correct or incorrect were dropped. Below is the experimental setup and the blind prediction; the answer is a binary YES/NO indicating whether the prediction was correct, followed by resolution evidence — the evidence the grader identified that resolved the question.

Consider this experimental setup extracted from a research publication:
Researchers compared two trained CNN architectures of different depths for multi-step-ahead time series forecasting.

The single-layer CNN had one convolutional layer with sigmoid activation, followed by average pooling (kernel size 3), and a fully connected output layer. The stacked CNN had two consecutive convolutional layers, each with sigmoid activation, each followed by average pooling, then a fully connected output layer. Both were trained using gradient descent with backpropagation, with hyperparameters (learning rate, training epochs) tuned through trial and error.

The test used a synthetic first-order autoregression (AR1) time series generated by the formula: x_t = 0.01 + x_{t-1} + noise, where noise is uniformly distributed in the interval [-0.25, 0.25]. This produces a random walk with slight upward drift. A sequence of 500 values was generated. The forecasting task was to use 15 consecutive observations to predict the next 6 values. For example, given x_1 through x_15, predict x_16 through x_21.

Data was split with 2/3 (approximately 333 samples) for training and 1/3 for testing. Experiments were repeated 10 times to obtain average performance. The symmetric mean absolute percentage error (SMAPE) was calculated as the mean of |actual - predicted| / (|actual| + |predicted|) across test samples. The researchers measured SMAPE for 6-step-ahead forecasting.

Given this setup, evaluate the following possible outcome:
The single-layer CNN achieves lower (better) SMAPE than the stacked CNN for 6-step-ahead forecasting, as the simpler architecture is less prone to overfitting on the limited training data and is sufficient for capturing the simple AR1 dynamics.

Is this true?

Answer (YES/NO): YES